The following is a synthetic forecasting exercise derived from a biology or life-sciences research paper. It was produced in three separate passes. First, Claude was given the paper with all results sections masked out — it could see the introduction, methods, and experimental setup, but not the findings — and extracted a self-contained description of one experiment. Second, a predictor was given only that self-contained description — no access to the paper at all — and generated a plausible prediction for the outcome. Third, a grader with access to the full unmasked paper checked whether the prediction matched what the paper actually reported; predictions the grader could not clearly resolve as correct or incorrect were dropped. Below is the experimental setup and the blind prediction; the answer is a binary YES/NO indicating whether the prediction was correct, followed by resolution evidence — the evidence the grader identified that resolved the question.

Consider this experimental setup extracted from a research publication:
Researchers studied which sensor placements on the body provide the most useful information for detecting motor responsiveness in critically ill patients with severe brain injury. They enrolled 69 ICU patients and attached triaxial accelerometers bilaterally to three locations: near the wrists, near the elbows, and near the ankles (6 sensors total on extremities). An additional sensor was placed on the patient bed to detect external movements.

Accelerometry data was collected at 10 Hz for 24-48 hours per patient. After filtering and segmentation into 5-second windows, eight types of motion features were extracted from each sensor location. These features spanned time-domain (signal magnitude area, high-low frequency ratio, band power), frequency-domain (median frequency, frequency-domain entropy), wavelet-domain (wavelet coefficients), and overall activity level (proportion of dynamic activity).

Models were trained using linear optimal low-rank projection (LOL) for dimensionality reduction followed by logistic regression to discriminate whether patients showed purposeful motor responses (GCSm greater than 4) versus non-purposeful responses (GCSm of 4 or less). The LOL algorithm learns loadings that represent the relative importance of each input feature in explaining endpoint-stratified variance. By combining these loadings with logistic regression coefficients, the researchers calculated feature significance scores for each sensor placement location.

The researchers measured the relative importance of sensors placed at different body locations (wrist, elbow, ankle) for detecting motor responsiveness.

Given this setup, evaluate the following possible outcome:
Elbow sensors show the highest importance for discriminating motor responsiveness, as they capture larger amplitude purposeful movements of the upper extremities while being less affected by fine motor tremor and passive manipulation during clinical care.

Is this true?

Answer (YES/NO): NO